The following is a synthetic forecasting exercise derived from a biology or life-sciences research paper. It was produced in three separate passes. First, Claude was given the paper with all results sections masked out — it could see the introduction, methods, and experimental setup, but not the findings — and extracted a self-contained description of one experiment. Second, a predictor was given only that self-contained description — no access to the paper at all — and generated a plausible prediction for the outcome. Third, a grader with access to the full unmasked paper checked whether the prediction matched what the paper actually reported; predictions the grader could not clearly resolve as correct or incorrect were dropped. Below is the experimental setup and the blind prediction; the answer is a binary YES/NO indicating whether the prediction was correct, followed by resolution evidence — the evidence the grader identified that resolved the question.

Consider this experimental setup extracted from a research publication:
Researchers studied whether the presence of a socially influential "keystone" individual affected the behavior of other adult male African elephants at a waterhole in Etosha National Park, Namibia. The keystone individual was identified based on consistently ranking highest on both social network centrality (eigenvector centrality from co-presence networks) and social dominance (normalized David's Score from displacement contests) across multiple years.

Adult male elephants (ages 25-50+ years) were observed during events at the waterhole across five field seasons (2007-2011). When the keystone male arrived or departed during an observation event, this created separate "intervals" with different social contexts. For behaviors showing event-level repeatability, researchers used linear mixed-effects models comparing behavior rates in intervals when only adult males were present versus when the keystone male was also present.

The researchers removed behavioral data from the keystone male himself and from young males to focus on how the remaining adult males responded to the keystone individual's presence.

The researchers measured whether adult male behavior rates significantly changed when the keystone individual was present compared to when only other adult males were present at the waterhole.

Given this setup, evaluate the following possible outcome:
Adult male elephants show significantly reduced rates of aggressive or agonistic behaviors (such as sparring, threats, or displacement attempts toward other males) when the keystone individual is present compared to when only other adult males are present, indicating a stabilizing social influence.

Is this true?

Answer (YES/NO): NO